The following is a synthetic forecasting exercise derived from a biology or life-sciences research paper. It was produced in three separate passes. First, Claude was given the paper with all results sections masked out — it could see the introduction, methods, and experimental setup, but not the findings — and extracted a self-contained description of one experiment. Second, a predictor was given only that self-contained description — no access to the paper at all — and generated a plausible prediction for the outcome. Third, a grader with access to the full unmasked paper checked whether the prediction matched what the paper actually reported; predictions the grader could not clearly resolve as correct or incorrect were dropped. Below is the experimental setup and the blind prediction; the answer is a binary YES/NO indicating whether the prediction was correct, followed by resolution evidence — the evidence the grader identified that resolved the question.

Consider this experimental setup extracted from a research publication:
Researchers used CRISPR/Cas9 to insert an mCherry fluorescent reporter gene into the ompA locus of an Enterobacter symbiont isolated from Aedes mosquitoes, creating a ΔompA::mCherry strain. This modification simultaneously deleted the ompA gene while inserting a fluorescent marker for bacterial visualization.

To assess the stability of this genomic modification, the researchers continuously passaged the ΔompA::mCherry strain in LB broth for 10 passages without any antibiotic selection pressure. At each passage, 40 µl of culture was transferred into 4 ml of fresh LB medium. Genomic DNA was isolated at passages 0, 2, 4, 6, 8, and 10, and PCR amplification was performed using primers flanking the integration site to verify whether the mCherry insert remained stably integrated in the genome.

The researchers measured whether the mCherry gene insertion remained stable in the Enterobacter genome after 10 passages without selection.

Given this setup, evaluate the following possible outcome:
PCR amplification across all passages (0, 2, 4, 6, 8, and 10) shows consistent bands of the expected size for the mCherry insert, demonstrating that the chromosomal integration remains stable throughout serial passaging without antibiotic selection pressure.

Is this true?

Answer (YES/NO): YES